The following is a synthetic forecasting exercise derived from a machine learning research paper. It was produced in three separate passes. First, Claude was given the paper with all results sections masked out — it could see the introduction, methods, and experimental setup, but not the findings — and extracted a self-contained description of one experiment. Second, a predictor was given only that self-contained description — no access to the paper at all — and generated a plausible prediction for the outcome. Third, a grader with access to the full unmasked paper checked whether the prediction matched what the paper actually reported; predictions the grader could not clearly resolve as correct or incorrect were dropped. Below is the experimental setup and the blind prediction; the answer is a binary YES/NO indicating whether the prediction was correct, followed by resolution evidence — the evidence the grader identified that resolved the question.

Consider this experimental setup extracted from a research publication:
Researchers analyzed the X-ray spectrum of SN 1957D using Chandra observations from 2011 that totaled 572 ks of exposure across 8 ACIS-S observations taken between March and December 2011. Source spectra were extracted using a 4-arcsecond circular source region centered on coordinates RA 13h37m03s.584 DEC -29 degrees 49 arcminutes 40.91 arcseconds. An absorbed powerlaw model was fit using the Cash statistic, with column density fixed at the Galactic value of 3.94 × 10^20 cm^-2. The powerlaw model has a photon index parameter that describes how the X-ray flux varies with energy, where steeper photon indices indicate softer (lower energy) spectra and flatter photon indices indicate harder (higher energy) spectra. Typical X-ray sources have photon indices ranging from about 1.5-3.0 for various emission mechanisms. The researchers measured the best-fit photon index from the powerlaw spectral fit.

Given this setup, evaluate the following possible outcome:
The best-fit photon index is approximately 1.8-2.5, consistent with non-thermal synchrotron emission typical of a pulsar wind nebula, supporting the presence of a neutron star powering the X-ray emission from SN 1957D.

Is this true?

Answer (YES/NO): NO